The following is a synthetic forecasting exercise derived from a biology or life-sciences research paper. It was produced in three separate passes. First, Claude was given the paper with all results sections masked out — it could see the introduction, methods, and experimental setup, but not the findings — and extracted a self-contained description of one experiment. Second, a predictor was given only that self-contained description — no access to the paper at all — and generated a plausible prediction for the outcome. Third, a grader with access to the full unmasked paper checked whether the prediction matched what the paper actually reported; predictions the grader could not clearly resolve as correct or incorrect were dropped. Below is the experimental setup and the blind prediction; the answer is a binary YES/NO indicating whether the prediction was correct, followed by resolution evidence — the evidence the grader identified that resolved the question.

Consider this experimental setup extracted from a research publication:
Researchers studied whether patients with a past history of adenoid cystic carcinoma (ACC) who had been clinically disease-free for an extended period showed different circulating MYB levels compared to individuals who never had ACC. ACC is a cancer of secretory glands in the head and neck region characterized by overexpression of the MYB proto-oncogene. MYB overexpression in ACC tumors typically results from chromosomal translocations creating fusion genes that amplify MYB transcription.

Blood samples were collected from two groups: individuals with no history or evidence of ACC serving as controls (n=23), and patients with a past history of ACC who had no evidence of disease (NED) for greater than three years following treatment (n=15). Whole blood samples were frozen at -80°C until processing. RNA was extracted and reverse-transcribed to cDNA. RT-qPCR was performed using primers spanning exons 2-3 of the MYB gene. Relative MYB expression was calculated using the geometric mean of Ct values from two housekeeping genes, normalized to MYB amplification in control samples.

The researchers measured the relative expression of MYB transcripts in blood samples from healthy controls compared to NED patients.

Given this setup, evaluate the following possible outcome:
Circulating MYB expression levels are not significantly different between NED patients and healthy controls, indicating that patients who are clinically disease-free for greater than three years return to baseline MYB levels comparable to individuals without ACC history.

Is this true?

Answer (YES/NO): YES